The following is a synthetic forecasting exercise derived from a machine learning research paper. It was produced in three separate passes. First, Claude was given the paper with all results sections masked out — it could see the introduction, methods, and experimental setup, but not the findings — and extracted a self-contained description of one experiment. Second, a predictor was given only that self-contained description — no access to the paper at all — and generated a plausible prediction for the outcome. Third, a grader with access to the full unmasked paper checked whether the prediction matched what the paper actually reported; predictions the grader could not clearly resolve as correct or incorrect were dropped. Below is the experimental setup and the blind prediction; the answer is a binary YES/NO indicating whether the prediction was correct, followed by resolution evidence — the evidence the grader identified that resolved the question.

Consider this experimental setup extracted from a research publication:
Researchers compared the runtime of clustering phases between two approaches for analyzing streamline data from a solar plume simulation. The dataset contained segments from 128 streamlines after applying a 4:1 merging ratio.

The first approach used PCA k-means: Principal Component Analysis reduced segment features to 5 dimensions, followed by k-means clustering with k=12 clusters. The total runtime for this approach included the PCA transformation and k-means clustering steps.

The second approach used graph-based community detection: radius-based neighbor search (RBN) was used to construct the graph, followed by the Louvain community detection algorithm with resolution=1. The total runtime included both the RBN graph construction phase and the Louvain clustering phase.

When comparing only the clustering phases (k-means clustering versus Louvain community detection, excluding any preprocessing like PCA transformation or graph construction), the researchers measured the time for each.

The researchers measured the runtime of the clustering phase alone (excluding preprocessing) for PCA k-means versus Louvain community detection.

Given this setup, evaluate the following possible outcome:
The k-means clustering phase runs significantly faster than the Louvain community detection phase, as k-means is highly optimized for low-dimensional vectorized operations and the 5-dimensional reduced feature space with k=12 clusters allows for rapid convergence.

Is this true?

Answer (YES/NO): NO